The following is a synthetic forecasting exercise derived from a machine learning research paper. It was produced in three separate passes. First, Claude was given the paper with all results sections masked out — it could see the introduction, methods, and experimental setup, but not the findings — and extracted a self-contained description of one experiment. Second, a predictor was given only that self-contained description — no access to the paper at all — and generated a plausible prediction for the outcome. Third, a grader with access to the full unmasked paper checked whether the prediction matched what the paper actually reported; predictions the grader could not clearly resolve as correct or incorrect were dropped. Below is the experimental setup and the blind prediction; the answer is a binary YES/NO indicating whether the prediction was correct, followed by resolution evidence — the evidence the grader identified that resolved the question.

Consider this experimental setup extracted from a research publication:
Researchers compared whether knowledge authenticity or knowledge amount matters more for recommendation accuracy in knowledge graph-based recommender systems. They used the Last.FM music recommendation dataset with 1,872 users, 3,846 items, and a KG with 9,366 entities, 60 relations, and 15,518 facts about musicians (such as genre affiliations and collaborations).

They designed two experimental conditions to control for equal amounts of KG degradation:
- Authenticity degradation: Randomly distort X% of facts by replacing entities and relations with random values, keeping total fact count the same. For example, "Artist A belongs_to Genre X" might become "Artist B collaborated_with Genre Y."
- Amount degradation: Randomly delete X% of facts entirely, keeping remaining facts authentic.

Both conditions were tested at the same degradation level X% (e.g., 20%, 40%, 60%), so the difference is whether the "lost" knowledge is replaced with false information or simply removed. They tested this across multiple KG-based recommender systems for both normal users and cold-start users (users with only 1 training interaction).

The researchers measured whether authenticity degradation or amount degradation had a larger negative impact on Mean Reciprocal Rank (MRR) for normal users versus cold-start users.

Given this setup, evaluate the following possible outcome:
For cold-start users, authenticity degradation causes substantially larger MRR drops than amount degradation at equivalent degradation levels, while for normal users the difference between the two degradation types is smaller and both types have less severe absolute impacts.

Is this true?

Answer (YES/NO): NO